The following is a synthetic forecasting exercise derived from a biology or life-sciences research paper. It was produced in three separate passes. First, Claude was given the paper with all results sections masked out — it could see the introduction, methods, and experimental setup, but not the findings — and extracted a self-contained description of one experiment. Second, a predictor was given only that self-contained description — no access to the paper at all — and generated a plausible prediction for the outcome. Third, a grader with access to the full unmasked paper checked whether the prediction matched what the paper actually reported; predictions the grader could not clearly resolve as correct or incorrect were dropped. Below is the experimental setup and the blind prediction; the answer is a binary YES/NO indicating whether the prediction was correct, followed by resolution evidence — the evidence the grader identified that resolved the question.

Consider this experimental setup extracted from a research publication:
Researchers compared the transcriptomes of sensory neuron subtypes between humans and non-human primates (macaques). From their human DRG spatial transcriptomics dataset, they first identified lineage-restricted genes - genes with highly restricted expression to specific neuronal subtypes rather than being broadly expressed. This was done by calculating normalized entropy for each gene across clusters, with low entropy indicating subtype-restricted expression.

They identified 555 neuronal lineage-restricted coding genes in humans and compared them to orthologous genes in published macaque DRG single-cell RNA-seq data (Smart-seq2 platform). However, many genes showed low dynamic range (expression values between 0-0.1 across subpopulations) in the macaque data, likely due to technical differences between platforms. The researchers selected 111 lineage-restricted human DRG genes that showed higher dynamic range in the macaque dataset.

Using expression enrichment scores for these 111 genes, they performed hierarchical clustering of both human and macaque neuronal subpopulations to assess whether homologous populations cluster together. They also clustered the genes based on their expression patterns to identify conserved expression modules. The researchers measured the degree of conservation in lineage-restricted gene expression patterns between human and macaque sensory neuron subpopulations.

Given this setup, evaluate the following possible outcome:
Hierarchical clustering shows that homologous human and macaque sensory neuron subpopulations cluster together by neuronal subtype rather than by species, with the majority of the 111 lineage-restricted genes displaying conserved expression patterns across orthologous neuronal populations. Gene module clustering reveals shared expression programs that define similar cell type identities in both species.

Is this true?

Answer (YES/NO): NO